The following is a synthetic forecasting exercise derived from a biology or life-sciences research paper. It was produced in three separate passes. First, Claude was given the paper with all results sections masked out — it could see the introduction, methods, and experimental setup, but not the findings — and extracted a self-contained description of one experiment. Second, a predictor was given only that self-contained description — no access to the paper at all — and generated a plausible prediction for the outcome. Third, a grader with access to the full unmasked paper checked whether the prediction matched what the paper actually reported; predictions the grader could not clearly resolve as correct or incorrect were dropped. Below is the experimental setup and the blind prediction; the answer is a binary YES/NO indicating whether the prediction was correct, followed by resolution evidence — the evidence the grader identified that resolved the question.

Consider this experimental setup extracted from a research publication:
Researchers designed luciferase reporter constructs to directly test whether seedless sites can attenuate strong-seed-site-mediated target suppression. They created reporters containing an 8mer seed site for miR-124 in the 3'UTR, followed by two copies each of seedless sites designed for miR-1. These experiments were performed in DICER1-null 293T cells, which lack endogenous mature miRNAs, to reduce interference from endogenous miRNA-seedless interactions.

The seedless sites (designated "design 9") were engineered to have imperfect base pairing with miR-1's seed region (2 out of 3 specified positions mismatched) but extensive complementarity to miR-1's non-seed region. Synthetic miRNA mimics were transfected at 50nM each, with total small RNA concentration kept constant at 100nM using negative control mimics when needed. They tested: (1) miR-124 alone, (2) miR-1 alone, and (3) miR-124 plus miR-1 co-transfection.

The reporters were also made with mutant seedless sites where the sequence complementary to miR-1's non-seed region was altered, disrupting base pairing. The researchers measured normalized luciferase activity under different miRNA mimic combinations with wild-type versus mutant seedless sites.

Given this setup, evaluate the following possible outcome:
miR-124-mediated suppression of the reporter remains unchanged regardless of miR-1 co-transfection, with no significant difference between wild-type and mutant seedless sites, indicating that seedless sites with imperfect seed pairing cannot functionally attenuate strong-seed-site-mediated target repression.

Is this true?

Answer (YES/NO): NO